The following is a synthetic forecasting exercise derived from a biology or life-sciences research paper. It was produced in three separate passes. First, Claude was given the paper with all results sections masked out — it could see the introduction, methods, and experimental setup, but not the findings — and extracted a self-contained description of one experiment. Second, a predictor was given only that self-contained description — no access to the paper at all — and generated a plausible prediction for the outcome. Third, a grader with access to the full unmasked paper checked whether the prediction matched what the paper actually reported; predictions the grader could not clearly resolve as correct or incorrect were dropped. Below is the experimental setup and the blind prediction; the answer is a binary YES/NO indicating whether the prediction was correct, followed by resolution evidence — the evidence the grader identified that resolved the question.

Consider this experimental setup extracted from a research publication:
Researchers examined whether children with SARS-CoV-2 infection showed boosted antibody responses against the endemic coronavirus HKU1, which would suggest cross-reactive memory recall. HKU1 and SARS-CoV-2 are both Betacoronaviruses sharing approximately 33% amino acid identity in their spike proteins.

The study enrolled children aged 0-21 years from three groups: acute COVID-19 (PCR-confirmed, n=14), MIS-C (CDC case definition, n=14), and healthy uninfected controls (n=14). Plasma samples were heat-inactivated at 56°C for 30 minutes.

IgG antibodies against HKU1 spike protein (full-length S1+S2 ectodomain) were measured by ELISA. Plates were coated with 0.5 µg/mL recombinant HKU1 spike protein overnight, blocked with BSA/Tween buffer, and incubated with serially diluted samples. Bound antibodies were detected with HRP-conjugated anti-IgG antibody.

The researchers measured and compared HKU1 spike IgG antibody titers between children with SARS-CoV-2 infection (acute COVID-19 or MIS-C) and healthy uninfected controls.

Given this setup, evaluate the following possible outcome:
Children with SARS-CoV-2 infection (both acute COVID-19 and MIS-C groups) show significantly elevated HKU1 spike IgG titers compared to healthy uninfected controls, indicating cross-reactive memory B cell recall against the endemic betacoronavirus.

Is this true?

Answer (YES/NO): NO